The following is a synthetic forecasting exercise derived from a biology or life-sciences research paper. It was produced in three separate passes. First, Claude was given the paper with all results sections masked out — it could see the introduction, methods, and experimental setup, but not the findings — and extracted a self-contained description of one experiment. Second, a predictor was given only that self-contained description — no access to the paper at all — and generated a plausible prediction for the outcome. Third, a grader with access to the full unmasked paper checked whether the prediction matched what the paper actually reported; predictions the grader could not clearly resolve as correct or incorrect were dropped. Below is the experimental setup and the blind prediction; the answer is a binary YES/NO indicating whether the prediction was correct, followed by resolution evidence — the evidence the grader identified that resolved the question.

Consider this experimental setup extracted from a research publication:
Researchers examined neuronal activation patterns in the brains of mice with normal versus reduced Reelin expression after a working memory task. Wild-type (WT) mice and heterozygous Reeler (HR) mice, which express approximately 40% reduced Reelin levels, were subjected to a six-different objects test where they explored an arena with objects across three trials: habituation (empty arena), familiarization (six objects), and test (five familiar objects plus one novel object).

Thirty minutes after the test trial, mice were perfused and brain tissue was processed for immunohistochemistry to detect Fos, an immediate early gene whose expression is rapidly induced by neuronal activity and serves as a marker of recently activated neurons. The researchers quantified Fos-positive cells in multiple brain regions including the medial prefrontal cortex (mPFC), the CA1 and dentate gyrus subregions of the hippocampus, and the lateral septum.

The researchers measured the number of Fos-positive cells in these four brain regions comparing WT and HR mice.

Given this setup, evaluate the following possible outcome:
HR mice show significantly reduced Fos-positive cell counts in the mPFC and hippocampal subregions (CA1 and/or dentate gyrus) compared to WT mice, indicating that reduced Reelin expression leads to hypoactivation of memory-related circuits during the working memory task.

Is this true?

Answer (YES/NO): NO